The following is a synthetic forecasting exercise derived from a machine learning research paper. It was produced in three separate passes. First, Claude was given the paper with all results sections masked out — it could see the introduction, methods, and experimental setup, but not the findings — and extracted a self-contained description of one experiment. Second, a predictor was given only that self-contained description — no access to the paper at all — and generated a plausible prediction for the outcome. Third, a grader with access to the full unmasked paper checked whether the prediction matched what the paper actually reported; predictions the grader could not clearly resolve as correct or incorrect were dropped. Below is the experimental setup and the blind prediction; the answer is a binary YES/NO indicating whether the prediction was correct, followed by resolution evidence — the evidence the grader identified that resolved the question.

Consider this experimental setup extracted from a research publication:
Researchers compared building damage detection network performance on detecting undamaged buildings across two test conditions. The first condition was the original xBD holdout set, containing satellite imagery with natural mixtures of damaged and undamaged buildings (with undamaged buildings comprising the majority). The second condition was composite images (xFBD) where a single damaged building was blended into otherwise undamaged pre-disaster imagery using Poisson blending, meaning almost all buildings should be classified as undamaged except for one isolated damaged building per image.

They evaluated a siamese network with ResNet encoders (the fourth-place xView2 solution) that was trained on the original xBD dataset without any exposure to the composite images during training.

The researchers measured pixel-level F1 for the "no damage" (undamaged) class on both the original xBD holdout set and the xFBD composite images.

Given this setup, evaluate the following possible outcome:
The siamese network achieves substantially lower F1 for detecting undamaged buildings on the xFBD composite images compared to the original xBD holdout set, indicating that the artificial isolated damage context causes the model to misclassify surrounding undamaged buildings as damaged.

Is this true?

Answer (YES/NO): NO